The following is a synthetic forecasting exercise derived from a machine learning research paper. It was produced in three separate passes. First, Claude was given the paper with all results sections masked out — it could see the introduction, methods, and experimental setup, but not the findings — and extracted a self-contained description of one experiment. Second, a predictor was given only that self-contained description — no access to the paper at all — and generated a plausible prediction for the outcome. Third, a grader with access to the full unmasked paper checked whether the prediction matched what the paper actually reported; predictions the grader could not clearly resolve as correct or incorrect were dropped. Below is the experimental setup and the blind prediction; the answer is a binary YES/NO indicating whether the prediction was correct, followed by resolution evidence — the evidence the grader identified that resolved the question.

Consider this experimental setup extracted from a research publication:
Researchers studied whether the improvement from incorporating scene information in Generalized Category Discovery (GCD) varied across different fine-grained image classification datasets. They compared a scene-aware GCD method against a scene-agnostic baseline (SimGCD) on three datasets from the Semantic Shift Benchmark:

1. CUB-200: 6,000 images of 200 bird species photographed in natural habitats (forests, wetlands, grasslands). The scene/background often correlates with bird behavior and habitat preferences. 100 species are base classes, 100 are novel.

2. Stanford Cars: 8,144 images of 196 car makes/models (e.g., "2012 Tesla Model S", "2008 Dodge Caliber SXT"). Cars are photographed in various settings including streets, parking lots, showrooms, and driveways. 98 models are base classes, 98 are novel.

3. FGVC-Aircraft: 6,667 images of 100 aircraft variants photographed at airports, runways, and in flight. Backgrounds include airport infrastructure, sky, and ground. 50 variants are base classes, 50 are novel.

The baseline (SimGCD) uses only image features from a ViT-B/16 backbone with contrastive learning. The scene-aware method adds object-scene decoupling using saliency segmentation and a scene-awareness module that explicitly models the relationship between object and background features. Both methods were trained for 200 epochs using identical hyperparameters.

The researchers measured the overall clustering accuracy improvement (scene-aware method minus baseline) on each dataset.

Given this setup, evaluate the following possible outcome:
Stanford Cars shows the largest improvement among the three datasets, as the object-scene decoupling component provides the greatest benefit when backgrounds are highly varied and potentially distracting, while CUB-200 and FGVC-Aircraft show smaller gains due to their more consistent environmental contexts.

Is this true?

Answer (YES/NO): YES